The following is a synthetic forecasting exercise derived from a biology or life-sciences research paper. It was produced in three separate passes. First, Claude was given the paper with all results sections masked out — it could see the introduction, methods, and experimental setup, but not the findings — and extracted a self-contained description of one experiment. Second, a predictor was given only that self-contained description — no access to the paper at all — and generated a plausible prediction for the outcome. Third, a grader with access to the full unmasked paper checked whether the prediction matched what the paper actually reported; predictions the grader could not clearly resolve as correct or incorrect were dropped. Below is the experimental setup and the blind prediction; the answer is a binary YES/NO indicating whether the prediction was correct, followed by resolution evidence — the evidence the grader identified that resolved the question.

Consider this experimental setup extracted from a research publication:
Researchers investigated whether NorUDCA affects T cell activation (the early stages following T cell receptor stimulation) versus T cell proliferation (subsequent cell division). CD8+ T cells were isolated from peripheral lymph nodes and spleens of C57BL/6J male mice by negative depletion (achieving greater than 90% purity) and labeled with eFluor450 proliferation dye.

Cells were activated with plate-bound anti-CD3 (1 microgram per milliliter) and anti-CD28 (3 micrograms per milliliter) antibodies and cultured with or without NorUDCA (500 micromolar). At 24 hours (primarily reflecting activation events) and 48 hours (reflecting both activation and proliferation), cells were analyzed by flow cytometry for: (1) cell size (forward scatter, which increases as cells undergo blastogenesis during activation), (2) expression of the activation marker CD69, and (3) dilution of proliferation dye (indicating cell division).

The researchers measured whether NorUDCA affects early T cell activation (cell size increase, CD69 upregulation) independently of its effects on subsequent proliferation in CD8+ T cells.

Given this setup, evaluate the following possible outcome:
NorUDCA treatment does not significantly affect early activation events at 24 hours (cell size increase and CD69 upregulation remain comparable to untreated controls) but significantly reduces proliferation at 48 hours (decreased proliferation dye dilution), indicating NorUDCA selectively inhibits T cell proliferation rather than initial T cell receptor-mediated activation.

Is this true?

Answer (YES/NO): NO